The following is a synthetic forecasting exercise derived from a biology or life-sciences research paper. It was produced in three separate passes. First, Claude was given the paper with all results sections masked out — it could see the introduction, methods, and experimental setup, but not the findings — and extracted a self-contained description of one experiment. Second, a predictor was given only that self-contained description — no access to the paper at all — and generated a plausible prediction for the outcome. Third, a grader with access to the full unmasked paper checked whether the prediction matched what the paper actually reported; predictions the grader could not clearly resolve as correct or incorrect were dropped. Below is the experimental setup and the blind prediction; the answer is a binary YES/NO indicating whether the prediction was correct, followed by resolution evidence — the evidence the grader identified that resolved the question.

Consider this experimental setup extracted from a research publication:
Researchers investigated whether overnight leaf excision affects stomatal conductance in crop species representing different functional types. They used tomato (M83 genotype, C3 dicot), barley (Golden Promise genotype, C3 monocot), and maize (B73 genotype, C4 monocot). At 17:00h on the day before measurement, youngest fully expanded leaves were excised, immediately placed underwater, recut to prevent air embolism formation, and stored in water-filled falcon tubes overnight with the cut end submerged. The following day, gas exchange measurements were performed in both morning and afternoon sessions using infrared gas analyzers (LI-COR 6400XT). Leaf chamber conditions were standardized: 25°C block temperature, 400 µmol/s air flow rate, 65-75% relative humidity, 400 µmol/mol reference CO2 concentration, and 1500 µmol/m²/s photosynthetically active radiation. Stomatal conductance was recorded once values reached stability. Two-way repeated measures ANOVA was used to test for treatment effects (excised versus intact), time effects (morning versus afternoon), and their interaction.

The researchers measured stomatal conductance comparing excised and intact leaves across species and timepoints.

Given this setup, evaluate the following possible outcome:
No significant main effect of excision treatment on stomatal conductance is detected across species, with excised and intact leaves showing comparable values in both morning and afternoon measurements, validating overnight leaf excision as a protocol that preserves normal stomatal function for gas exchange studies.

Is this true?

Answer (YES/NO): NO